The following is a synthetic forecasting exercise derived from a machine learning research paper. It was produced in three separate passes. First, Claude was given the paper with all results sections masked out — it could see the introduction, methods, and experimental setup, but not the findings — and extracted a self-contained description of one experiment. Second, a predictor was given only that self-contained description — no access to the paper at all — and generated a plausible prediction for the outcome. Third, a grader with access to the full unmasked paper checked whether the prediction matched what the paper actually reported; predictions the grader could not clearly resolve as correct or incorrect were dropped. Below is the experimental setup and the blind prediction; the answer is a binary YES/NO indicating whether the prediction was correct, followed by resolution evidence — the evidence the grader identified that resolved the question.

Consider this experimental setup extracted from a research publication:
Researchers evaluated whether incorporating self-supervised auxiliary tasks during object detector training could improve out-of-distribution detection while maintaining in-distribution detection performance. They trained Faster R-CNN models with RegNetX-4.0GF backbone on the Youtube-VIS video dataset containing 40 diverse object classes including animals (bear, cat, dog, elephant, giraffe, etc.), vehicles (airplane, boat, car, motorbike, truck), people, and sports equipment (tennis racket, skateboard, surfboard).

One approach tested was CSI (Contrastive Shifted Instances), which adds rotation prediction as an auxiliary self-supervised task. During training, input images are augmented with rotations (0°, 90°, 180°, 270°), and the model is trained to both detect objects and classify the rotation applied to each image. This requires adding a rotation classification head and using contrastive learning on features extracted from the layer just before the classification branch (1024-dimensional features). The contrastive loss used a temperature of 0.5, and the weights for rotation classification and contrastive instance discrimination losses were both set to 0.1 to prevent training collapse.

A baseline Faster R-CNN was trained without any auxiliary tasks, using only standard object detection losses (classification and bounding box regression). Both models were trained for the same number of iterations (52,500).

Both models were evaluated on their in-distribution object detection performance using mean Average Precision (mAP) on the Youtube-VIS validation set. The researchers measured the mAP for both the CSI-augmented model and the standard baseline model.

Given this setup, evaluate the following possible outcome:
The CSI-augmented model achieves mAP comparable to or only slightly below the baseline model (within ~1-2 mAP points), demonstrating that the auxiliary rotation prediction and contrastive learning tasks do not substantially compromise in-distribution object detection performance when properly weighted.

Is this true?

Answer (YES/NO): NO